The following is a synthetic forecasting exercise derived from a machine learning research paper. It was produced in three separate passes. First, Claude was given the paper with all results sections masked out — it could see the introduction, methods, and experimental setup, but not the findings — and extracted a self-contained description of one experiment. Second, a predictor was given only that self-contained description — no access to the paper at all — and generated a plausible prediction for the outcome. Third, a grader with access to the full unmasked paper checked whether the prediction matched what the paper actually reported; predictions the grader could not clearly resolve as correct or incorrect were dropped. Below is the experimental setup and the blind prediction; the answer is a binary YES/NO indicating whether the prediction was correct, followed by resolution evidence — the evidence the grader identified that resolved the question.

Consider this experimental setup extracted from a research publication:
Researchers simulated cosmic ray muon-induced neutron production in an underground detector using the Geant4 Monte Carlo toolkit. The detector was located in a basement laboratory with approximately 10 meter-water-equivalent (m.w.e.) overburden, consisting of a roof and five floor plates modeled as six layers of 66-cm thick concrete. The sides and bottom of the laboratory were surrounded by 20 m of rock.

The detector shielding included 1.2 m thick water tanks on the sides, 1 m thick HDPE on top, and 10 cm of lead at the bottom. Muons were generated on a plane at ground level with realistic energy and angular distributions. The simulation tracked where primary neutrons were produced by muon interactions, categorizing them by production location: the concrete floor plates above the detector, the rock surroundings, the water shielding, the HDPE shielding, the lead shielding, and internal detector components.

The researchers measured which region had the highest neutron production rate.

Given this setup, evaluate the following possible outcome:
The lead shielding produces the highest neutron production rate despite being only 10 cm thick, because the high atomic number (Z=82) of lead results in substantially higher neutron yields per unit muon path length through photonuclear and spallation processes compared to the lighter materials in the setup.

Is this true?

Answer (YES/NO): NO